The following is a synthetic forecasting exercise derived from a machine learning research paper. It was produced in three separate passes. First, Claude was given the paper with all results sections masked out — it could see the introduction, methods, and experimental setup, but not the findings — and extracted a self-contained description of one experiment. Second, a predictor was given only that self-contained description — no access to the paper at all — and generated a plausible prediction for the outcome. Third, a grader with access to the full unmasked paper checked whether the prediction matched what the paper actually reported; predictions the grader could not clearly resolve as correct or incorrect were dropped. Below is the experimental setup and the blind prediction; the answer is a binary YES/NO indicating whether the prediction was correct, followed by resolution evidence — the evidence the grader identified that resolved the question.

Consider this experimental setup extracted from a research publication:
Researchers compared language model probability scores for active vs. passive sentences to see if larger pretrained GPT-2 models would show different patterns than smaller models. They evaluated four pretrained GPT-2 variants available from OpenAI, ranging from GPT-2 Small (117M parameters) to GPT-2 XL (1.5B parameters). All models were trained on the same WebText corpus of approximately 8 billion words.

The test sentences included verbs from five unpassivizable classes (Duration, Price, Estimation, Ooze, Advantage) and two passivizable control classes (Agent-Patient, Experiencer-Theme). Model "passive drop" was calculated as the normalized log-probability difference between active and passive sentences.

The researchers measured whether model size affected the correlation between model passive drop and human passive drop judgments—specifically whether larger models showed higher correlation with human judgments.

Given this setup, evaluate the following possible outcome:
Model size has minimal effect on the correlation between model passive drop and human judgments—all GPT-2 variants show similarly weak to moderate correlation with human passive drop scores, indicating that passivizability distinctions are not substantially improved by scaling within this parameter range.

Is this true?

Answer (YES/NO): NO